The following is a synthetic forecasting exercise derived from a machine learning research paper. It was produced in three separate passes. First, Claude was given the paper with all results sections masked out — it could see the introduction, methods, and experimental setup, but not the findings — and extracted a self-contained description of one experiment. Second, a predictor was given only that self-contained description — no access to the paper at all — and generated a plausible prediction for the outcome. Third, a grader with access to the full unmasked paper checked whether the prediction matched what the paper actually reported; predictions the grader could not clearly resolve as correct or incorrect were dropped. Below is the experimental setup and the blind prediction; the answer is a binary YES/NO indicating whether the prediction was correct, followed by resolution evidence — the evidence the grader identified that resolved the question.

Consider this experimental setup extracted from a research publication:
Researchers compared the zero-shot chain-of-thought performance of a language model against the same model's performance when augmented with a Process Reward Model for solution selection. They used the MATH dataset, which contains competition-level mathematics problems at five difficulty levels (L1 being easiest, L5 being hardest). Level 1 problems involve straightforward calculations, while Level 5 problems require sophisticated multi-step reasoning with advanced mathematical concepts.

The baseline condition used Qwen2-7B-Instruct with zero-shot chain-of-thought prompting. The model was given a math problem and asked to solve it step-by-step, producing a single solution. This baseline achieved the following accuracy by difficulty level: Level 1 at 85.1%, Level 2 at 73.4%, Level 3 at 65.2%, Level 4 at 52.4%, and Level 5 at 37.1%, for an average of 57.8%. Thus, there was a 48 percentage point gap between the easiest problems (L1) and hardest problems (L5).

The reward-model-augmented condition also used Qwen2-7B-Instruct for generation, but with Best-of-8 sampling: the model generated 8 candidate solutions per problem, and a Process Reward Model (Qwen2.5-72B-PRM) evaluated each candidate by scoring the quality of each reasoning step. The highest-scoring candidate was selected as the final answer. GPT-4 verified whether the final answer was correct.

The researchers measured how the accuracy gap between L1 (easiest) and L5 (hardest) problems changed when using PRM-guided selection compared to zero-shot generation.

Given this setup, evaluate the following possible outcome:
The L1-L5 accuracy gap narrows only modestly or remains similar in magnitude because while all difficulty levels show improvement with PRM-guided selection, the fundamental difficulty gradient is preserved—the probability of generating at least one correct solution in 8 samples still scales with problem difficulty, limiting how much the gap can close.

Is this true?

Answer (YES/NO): YES